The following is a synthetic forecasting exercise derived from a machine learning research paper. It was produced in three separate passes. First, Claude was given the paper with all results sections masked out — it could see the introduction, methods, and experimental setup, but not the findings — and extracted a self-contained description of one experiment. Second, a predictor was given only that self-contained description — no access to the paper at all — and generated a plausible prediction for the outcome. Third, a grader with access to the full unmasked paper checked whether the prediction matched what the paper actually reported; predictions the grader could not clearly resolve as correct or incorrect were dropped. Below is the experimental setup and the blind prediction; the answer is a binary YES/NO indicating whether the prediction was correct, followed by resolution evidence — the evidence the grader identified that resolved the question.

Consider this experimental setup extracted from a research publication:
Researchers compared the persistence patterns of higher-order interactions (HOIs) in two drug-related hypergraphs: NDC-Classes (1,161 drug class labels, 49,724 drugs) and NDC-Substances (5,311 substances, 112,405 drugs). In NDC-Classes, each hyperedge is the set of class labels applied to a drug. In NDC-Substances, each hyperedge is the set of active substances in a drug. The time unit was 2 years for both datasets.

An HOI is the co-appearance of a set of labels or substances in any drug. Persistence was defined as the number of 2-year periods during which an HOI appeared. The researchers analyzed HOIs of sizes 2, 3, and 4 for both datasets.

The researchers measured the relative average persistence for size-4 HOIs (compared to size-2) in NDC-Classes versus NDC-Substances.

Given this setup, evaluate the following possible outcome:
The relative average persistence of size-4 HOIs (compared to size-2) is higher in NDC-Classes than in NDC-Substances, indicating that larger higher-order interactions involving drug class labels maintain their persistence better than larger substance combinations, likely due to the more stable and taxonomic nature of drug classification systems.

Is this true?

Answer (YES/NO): YES